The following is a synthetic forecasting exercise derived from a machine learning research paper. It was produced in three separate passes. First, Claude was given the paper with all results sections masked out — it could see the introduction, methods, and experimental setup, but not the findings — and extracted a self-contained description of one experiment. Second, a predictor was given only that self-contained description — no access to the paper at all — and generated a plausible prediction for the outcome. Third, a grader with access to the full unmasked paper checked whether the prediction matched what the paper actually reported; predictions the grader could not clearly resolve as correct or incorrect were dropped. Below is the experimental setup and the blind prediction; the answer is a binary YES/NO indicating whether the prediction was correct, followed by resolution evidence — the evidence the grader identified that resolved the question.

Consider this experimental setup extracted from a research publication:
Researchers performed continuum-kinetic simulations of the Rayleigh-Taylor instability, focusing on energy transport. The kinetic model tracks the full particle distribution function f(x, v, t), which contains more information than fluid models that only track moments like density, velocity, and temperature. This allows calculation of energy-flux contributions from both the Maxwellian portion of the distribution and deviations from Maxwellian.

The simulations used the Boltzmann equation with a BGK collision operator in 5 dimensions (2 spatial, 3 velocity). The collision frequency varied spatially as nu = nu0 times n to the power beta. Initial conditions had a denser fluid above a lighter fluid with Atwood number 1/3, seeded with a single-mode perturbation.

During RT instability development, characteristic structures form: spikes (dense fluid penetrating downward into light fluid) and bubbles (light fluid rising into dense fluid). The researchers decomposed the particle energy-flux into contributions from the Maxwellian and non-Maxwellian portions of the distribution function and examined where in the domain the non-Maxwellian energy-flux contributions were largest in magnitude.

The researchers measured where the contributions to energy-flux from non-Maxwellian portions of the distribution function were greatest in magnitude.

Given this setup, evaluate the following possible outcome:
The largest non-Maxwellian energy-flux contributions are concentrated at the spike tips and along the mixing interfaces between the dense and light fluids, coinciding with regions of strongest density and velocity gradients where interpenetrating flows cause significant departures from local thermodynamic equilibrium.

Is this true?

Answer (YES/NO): NO